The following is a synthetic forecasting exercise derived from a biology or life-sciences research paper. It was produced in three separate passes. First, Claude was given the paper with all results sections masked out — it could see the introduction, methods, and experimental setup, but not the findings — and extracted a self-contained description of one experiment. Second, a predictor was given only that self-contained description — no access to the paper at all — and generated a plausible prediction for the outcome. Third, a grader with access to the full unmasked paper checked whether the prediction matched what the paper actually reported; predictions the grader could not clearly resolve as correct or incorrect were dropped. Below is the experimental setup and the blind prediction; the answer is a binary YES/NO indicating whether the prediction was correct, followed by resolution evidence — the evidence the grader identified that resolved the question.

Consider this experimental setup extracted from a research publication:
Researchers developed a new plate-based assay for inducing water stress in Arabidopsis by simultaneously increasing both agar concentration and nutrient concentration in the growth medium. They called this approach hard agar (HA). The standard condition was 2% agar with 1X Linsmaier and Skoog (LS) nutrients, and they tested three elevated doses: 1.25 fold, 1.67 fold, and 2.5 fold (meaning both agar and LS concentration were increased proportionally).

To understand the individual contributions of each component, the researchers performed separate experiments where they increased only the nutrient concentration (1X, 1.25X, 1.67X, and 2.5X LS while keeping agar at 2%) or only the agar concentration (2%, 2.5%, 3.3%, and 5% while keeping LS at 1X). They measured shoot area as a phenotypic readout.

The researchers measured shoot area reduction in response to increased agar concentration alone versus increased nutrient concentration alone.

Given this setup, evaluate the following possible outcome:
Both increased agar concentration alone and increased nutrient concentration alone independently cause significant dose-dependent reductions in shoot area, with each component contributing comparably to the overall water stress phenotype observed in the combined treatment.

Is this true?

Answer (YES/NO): NO